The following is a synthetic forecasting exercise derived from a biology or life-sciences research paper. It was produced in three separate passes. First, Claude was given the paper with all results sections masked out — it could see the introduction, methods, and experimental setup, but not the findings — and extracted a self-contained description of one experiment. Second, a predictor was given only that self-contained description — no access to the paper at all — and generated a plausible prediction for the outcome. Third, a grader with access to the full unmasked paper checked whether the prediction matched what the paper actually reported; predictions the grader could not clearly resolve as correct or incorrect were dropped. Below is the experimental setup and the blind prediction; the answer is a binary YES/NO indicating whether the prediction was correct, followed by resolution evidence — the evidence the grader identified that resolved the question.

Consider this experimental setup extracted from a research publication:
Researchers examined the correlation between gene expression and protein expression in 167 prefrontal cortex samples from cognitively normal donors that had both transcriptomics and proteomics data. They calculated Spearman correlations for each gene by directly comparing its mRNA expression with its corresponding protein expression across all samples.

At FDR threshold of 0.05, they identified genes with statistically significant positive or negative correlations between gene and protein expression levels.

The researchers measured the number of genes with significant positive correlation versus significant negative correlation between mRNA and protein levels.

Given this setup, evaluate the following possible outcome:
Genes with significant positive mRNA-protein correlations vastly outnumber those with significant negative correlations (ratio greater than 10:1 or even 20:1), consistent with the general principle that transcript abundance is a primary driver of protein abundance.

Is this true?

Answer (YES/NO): YES